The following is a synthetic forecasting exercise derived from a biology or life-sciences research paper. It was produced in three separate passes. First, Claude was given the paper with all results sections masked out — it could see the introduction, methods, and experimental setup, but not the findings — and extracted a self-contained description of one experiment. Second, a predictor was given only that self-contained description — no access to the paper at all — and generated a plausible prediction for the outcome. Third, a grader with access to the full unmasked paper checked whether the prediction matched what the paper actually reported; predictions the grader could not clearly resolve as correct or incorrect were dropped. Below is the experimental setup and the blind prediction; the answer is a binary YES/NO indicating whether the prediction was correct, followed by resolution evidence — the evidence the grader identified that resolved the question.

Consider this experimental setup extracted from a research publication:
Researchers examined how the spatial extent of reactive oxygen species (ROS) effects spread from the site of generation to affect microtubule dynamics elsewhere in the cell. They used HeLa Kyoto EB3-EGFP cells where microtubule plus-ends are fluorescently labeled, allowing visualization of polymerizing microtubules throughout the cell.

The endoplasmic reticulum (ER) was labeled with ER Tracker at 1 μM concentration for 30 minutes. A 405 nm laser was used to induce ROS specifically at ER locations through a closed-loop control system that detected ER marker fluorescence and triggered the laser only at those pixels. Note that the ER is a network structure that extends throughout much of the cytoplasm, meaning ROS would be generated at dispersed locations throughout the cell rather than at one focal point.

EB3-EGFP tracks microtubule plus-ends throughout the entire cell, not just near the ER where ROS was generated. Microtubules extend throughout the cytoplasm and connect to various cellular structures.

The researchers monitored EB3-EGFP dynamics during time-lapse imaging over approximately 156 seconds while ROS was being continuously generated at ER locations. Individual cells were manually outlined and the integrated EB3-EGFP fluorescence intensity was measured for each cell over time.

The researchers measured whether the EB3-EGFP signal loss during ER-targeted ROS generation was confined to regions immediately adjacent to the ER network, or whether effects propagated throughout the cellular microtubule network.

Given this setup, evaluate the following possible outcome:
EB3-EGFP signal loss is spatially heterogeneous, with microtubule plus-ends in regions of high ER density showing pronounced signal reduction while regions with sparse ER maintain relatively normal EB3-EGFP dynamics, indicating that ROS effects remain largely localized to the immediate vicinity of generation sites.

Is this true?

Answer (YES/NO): NO